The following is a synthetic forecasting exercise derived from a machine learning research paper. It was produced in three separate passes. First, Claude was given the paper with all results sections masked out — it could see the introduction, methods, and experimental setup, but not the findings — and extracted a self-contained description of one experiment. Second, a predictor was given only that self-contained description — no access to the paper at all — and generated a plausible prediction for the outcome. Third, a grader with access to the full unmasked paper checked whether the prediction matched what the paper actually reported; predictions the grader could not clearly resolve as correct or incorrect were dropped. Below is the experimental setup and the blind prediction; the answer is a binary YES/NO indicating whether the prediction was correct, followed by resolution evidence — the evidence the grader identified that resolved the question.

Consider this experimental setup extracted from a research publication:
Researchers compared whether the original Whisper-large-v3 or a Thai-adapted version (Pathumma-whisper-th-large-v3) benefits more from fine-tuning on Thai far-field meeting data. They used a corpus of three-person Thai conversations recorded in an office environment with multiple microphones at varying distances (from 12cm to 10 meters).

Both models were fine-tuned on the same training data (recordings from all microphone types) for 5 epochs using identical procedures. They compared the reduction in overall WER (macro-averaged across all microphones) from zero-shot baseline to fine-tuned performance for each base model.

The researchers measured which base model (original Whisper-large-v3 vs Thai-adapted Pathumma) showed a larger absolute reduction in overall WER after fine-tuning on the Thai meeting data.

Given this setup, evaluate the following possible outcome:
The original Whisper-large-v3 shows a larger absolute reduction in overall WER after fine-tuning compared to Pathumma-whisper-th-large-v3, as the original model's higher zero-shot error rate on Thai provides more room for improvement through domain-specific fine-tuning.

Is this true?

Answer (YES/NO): YES